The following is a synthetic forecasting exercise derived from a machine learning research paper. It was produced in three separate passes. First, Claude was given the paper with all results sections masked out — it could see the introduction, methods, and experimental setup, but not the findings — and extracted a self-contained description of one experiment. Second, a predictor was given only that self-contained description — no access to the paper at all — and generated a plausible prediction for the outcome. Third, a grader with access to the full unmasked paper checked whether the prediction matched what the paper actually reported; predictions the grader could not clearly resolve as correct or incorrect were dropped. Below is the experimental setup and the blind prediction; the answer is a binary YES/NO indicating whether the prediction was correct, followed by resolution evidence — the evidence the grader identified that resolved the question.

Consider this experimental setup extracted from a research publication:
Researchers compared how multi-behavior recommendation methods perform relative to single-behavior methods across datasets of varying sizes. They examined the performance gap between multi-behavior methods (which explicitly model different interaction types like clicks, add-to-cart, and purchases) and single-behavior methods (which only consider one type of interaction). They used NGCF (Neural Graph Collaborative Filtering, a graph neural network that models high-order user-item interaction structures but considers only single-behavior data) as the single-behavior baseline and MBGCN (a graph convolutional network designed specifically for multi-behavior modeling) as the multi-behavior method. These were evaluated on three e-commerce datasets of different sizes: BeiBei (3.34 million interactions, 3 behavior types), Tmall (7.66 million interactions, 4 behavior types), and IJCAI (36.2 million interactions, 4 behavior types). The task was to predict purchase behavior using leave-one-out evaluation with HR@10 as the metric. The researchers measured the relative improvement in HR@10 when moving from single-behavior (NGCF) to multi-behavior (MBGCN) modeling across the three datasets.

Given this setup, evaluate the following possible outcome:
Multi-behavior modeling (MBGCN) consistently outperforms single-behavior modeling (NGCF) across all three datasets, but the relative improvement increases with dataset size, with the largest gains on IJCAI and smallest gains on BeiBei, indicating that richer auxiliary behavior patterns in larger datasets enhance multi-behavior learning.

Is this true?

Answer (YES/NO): NO